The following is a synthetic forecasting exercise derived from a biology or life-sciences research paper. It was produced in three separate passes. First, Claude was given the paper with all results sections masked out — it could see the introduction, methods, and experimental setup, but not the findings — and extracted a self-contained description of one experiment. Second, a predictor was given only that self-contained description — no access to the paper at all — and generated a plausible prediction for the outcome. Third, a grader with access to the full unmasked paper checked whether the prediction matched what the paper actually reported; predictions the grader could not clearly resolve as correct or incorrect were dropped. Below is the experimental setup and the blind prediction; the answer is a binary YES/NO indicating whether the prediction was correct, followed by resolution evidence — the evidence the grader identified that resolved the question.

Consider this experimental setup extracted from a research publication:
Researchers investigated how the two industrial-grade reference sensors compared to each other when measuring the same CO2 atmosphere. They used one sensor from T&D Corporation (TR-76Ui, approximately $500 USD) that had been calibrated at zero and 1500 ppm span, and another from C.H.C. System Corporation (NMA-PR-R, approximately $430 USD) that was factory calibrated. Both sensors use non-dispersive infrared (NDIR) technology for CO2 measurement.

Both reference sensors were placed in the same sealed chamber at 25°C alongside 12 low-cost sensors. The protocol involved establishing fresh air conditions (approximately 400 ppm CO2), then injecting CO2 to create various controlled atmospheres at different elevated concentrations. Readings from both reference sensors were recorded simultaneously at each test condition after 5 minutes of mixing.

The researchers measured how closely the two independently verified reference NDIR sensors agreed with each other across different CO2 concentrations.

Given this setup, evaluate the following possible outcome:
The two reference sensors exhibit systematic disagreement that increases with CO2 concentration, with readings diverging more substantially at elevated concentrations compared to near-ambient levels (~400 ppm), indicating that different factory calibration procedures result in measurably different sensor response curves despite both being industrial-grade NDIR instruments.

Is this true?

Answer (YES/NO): NO